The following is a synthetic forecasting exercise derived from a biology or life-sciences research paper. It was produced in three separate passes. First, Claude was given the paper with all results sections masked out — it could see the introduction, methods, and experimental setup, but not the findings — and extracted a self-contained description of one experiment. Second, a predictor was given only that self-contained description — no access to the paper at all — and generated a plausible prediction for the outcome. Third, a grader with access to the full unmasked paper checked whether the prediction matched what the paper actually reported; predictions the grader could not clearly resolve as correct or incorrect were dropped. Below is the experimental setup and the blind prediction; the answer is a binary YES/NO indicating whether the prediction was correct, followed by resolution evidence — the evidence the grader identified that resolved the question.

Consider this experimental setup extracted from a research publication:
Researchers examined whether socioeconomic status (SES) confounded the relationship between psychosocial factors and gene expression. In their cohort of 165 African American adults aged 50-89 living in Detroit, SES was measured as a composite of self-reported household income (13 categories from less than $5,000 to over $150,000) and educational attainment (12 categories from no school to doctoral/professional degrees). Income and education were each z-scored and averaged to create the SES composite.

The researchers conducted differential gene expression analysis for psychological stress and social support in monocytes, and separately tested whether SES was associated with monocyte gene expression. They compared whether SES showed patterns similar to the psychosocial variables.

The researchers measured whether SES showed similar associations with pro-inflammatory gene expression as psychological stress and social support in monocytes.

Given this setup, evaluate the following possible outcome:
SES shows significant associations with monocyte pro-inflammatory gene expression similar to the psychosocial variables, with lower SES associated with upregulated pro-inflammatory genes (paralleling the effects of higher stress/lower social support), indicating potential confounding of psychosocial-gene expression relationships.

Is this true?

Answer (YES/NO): NO